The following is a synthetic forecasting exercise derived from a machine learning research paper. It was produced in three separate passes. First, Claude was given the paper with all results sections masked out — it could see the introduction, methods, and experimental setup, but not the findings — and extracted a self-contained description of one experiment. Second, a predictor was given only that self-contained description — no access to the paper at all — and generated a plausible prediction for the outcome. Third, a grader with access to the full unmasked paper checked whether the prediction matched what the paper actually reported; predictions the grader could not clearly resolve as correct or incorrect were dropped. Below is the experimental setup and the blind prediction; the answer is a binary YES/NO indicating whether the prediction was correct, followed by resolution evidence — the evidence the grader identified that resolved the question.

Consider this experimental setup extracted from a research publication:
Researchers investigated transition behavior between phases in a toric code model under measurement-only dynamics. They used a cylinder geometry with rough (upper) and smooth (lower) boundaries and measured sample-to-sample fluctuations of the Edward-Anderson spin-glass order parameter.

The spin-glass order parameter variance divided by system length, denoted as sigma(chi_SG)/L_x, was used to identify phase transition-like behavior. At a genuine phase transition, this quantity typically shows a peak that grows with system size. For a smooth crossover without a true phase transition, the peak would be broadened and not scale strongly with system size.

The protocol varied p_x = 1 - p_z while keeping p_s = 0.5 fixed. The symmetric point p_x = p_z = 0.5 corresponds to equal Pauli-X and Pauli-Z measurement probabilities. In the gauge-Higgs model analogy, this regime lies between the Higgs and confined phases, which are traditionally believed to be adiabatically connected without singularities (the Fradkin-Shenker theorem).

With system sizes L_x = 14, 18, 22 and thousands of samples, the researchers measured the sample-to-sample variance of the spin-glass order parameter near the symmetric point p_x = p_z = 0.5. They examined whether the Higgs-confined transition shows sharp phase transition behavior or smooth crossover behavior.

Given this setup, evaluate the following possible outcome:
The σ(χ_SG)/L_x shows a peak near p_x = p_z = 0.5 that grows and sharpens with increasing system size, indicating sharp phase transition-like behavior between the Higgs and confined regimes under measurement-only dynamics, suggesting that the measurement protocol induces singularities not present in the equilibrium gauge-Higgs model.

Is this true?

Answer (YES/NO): NO